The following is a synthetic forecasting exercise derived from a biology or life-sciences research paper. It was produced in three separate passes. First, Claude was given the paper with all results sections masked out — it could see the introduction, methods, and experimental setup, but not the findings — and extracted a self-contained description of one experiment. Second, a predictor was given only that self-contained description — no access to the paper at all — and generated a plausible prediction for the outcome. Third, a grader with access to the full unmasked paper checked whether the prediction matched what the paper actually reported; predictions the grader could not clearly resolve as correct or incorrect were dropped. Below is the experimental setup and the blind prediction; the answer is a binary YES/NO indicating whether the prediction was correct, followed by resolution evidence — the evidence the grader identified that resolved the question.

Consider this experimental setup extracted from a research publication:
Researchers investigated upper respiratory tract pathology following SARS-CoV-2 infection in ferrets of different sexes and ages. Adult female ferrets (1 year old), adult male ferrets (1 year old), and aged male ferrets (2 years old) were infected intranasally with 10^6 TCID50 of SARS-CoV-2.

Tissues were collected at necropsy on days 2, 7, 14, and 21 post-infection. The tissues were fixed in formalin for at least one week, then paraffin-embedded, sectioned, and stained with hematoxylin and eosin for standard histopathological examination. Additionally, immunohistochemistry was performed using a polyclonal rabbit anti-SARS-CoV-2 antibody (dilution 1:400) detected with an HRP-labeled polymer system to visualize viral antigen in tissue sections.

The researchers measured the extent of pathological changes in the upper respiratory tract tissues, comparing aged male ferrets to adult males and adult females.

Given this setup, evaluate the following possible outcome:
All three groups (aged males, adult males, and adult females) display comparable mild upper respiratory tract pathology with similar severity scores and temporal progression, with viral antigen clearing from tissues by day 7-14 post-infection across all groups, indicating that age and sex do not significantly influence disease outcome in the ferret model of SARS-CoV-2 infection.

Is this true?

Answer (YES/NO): NO